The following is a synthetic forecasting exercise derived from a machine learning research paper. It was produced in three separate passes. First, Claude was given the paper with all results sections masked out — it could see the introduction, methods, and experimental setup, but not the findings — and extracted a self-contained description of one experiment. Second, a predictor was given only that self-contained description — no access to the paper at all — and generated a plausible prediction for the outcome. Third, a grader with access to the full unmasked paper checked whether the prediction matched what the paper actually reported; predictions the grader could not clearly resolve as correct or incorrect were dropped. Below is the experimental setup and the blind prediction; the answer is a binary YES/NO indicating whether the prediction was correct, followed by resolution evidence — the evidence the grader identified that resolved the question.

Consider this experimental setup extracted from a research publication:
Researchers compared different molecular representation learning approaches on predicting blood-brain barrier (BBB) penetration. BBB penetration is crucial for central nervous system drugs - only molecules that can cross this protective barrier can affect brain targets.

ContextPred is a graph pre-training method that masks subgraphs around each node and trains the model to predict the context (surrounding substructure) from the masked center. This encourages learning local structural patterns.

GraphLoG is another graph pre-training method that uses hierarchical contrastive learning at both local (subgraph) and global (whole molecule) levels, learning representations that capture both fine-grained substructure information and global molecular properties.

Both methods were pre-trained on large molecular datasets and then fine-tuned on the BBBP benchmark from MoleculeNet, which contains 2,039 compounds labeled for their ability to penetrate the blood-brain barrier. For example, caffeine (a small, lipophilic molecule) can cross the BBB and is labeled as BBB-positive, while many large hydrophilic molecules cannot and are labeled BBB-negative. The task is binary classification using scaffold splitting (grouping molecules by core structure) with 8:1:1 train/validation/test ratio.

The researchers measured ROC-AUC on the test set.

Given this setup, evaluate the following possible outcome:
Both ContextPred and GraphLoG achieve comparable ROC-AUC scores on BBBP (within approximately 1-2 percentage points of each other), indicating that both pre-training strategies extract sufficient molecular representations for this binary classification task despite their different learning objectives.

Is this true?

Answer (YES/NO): NO